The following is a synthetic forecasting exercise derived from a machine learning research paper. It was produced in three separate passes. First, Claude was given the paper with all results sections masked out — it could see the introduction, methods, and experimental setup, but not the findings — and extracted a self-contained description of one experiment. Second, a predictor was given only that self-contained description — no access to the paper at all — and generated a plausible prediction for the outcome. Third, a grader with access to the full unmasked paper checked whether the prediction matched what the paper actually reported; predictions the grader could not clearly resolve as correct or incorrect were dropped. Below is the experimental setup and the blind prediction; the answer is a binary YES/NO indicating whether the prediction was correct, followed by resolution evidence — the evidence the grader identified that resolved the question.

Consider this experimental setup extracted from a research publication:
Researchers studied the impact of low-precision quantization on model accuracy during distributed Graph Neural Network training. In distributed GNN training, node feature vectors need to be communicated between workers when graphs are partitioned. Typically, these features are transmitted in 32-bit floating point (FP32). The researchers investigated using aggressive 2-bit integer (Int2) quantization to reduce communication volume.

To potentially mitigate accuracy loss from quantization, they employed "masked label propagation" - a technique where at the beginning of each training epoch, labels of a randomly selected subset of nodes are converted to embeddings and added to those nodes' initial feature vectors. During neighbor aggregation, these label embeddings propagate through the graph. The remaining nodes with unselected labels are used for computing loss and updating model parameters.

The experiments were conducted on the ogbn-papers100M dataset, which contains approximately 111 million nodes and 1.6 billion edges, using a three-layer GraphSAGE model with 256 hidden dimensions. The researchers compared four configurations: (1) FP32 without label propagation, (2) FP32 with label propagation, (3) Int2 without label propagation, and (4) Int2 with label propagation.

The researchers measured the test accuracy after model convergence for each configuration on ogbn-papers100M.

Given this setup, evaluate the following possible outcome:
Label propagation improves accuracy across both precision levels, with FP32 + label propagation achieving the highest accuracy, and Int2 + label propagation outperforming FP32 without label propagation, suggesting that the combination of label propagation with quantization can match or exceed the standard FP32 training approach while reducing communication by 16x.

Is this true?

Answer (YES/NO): NO